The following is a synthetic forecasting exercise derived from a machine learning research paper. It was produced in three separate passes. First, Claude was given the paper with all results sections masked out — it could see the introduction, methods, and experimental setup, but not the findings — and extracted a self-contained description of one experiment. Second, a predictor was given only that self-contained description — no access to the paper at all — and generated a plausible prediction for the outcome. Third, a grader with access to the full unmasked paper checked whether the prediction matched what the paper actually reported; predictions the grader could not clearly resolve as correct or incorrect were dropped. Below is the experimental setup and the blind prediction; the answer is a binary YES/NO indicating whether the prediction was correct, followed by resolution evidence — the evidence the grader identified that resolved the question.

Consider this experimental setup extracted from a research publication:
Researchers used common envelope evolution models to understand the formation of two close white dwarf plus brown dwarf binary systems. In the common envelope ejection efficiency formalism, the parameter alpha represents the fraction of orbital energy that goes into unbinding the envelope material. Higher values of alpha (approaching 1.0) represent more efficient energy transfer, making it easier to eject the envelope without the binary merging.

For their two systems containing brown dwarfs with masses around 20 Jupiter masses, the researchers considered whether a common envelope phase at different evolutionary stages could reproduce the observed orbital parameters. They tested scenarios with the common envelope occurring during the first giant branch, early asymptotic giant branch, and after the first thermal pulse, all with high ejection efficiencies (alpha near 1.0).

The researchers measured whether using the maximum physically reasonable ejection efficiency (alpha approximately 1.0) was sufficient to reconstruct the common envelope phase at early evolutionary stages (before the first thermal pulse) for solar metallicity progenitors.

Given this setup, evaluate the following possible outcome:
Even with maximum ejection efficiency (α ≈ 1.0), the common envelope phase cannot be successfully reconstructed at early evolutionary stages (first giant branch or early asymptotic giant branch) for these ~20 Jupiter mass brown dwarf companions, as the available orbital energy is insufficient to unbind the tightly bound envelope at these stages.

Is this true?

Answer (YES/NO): NO